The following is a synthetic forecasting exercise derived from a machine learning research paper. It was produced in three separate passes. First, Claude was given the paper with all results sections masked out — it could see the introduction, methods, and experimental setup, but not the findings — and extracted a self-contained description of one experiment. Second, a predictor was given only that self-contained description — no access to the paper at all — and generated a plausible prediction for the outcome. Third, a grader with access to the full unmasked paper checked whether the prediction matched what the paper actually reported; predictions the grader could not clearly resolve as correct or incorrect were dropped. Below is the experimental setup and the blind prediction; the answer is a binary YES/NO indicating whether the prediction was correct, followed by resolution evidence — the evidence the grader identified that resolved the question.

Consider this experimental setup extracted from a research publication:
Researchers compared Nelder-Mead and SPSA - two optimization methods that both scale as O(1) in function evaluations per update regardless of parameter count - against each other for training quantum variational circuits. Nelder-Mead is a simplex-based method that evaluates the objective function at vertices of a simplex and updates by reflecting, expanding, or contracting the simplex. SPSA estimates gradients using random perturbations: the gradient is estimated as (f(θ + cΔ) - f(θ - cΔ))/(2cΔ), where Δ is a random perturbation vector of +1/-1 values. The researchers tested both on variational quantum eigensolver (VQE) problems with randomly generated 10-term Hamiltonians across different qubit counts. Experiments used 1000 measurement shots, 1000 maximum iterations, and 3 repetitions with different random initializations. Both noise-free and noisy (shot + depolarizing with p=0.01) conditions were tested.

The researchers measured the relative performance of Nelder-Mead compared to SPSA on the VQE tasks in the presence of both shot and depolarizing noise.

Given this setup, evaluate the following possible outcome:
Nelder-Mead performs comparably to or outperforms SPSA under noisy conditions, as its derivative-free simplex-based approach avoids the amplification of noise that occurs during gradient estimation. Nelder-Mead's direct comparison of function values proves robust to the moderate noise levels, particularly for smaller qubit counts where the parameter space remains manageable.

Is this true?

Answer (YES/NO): NO